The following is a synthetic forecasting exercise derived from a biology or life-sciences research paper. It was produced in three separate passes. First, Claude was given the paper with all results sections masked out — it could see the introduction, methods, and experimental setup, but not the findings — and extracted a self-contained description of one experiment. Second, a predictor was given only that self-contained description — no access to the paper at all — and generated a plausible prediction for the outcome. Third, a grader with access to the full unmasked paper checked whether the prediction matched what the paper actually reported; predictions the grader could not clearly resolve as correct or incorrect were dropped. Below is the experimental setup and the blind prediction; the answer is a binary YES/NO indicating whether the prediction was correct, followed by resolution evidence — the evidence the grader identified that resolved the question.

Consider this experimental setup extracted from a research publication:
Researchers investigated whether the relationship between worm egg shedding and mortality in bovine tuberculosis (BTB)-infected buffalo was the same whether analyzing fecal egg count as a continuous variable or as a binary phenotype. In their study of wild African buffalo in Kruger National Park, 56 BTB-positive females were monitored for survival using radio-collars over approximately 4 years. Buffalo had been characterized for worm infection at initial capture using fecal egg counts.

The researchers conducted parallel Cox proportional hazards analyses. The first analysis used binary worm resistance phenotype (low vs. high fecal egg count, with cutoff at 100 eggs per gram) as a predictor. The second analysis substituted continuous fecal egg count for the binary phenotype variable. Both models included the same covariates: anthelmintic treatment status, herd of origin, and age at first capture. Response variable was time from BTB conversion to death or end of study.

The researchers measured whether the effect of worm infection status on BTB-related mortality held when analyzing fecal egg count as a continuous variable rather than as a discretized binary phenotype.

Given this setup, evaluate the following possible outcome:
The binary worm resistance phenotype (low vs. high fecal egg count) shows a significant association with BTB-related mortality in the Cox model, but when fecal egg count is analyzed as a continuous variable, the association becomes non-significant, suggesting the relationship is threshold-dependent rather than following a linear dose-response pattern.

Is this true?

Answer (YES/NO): NO